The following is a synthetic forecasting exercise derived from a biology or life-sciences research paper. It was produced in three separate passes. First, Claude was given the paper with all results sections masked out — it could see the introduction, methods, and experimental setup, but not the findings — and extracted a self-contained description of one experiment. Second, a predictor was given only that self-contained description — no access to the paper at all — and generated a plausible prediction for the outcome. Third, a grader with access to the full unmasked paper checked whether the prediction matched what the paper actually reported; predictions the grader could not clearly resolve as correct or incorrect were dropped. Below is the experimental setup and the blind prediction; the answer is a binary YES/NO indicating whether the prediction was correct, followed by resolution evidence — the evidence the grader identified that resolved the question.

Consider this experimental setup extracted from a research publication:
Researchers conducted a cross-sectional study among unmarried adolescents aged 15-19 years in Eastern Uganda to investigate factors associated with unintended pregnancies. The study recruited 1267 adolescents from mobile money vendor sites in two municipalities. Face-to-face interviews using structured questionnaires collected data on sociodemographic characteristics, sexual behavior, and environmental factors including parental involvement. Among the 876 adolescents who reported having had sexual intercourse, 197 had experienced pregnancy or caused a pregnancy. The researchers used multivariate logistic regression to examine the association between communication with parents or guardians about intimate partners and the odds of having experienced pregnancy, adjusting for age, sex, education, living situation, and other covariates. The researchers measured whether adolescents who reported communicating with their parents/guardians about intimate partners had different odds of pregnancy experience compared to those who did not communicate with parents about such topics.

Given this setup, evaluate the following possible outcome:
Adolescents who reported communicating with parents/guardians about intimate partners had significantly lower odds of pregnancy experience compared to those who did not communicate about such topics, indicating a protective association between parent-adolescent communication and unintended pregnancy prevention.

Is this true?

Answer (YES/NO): NO